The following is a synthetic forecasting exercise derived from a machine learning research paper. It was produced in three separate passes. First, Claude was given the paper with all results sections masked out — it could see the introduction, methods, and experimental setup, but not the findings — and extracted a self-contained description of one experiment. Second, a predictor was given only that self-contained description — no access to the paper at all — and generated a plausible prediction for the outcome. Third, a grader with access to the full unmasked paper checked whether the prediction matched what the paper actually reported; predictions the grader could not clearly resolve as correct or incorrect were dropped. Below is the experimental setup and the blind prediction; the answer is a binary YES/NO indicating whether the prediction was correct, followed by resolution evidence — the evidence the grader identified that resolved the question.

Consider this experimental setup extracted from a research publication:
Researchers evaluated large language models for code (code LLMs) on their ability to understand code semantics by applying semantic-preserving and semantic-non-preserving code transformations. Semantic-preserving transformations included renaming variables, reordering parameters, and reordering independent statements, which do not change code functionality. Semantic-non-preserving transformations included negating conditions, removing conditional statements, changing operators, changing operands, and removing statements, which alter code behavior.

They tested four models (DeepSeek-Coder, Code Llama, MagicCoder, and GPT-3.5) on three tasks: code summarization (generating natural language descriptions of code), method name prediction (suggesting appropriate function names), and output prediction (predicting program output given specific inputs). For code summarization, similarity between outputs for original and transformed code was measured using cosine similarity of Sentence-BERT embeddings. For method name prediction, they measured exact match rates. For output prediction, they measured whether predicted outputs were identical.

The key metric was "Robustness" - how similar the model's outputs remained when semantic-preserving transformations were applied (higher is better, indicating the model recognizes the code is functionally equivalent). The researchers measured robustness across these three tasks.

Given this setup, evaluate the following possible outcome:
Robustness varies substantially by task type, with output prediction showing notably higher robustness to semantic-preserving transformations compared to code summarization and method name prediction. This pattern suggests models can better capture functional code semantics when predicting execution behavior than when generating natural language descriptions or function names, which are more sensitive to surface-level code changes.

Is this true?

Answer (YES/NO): NO